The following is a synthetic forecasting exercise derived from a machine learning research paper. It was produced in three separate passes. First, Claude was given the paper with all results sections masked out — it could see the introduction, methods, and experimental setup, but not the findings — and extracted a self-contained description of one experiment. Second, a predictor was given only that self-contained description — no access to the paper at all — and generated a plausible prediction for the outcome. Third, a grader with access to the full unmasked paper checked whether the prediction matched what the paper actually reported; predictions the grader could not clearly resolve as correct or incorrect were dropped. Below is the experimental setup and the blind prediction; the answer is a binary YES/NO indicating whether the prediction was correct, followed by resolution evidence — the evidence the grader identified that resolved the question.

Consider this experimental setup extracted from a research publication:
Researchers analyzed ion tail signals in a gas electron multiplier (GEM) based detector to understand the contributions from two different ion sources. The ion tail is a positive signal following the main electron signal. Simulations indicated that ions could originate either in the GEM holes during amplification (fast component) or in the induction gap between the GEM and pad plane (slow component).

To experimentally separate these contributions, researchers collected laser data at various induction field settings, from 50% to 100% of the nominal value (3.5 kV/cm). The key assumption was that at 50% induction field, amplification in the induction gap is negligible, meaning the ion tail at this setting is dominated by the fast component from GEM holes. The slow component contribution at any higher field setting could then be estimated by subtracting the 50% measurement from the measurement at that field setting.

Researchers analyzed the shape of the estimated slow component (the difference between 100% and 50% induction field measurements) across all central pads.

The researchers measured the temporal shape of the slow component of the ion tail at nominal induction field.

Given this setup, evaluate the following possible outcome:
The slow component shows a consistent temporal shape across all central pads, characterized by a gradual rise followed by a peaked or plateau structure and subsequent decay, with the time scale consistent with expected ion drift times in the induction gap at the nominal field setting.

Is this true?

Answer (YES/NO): NO